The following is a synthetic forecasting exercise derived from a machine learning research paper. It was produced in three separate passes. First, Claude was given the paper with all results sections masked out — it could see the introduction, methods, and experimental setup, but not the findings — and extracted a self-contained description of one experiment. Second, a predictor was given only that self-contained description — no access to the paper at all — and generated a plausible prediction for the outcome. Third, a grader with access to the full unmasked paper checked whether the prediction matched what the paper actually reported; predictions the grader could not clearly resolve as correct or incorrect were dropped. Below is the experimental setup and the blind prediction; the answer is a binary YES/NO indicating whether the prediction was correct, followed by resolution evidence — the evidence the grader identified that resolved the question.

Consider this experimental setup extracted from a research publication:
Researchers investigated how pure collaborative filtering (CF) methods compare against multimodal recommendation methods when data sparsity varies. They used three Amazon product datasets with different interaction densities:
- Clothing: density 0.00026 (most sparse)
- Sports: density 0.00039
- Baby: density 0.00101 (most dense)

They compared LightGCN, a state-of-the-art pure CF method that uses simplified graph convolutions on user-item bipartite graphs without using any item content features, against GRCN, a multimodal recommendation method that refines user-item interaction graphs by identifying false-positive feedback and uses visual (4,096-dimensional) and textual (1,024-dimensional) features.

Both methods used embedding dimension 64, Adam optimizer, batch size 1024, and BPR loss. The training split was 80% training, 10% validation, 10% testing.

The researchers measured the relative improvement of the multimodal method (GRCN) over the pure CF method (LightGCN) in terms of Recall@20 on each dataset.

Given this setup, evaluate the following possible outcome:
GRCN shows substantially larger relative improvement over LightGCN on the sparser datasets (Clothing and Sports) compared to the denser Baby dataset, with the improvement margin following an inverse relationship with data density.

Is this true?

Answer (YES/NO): NO